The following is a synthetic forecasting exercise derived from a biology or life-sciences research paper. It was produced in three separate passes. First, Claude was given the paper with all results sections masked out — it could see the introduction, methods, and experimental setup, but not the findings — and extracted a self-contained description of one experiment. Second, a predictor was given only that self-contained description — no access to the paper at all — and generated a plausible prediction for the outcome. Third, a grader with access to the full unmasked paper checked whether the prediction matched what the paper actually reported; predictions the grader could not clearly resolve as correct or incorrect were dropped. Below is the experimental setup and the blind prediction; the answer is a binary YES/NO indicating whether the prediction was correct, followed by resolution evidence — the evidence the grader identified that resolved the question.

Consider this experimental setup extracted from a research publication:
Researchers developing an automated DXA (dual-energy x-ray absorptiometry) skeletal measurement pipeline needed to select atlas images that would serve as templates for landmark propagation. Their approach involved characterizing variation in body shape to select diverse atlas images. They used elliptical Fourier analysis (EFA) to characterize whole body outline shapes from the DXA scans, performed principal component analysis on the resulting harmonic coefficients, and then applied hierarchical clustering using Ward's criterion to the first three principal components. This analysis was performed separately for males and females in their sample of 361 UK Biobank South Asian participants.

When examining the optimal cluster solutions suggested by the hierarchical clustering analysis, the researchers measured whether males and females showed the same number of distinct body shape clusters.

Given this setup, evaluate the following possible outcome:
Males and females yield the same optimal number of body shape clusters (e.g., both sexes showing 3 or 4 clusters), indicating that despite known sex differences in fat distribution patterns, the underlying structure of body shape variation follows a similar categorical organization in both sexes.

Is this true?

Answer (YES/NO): NO